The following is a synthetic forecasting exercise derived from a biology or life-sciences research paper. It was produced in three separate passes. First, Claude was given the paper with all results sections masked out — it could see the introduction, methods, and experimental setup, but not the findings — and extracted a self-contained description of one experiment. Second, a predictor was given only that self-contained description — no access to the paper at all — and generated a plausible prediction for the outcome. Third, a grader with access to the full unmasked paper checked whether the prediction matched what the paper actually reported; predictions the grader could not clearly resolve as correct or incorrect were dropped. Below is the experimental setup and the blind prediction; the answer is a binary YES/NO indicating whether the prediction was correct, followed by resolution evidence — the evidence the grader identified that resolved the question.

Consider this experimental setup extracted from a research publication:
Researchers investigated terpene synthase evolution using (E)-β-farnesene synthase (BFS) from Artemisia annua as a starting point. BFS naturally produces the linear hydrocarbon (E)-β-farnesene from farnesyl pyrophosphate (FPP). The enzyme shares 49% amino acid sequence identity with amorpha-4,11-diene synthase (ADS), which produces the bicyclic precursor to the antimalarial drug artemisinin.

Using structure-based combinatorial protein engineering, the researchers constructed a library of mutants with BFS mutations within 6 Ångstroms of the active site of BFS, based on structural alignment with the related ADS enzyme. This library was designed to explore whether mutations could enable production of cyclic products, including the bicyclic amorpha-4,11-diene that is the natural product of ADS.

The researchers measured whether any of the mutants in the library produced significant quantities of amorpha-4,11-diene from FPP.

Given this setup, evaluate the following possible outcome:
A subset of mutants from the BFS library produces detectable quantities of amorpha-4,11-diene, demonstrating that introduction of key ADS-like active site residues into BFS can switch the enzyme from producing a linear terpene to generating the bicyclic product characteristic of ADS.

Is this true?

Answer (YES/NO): NO